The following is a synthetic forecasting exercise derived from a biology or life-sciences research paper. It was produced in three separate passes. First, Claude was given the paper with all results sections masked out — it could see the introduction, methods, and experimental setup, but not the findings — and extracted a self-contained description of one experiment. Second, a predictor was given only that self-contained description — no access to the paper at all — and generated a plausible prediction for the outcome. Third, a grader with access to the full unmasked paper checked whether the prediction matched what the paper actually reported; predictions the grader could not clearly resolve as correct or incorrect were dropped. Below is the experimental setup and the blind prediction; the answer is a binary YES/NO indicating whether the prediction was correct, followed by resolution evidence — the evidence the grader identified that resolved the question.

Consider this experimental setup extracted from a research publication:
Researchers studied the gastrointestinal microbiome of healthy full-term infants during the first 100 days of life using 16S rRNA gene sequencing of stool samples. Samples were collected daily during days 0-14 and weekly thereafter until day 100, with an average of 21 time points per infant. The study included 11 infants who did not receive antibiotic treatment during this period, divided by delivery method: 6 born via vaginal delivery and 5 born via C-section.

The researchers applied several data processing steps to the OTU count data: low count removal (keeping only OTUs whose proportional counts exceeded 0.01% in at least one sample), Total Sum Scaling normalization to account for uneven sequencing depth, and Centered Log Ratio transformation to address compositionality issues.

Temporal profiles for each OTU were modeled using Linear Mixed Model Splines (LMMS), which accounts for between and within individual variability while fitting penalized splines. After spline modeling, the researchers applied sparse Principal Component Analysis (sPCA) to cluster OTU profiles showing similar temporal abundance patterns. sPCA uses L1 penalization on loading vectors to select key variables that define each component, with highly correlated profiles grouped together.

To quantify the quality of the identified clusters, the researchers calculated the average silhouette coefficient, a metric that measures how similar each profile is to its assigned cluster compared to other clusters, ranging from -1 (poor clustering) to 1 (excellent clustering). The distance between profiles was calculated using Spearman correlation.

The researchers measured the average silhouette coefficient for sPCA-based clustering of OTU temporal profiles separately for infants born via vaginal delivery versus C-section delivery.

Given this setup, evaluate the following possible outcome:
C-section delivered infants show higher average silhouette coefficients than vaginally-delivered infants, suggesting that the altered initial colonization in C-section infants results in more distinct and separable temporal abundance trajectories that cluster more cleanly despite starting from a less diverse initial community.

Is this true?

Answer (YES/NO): YES